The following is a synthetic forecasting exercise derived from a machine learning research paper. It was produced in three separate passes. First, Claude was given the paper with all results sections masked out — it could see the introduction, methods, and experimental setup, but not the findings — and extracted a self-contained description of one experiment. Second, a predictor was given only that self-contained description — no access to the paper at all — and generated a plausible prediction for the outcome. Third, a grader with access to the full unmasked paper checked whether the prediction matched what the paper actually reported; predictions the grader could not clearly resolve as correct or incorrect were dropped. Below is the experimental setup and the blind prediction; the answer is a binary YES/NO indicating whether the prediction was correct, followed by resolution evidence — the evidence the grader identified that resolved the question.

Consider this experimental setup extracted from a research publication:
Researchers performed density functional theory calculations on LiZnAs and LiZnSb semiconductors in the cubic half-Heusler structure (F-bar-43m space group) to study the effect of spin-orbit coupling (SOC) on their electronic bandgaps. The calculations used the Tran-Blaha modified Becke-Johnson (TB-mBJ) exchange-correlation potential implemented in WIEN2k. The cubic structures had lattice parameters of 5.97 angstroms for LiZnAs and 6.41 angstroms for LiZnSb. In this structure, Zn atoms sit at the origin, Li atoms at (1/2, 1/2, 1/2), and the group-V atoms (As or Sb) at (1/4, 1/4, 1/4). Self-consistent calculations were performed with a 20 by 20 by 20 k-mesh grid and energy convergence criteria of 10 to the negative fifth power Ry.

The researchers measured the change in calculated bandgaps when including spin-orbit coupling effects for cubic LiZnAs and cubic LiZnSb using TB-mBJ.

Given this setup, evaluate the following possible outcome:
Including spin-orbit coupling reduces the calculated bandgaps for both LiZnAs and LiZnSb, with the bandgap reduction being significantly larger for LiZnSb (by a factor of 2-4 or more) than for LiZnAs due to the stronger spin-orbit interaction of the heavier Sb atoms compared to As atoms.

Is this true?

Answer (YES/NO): YES